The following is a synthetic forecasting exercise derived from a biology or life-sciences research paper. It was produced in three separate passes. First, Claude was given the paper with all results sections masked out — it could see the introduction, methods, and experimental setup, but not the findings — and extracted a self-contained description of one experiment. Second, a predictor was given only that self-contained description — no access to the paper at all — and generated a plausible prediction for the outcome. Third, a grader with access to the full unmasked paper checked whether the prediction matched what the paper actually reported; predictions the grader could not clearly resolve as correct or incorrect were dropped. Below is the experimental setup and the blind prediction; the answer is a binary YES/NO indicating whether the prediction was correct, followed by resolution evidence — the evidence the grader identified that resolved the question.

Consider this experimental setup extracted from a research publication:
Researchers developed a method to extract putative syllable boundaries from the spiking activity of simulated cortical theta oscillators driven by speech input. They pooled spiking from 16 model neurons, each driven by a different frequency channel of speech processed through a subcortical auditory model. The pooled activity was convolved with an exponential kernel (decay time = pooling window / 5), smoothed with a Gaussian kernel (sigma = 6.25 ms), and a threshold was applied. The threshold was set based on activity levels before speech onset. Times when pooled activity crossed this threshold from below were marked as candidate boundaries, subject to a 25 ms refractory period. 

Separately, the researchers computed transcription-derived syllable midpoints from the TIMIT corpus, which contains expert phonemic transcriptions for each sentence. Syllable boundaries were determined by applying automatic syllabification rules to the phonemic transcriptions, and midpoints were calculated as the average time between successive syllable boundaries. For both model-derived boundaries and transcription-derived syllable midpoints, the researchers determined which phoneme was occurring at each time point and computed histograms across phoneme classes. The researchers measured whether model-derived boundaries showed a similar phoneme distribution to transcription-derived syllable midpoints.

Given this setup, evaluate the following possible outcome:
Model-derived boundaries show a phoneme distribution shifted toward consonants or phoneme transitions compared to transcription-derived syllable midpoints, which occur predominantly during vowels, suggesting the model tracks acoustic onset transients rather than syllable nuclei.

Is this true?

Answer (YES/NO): NO